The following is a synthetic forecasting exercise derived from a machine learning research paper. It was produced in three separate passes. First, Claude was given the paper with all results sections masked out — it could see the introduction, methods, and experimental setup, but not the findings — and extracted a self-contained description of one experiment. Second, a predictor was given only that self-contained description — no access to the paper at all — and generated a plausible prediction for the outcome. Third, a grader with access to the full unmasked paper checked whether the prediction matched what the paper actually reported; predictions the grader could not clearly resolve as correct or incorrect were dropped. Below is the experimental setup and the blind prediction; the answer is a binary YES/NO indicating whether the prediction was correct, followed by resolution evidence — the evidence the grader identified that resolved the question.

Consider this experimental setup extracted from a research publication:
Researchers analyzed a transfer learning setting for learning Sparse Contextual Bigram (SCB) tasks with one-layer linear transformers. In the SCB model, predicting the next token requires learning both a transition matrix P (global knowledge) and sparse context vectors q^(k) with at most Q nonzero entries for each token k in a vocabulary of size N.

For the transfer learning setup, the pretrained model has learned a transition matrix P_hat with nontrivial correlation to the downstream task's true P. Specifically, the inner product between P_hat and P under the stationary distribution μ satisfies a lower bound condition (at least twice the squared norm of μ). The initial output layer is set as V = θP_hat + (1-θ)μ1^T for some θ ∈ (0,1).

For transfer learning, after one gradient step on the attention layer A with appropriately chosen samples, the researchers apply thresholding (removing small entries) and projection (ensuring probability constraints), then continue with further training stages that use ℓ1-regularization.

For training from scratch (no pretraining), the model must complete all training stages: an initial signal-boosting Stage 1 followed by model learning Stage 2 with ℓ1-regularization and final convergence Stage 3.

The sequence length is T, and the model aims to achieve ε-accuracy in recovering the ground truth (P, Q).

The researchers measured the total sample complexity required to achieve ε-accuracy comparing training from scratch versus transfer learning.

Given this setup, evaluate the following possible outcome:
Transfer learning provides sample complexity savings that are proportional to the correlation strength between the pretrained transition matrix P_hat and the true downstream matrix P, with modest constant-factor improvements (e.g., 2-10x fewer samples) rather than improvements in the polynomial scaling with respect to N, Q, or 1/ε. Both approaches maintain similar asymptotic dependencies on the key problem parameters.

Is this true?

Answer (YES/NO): NO